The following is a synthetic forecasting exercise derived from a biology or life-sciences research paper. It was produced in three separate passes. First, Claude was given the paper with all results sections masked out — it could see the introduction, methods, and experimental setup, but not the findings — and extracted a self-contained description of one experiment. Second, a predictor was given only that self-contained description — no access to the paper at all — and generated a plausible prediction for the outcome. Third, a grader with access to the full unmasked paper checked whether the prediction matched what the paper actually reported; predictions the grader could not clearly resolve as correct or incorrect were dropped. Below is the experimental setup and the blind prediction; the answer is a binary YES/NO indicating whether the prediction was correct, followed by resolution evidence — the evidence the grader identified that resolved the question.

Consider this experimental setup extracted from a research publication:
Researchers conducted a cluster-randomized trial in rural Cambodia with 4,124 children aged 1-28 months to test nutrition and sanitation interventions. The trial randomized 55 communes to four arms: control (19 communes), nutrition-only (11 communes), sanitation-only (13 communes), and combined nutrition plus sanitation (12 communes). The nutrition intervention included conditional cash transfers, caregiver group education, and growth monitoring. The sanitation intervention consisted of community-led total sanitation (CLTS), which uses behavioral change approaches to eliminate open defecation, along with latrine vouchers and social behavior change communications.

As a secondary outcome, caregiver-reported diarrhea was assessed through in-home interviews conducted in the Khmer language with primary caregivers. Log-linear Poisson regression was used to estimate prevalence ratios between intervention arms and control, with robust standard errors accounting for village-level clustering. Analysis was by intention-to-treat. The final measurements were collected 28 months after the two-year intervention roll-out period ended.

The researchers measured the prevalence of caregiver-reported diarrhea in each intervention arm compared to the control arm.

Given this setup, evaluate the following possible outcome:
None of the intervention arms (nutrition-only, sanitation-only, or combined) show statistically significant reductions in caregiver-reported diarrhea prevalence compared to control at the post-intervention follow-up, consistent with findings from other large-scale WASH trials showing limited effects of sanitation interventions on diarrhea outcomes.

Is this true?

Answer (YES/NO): YES